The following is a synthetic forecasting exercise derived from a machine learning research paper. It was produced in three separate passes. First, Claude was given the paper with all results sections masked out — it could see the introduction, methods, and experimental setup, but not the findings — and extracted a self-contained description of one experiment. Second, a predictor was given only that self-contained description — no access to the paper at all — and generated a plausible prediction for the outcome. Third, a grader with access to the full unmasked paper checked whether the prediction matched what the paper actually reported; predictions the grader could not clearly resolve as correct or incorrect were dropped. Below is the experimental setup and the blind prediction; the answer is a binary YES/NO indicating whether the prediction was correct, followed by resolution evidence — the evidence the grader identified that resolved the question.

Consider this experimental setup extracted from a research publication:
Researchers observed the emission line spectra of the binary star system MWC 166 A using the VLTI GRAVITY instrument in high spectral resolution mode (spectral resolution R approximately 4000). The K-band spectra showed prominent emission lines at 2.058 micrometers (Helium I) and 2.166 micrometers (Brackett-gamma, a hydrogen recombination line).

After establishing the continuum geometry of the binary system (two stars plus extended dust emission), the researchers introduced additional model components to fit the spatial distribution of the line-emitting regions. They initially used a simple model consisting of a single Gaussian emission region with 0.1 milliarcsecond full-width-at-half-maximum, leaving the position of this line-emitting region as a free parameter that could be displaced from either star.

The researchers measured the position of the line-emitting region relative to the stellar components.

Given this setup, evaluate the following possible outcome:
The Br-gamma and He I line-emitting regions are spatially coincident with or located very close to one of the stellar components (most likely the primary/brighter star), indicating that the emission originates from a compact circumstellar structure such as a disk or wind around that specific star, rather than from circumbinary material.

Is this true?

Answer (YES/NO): YES